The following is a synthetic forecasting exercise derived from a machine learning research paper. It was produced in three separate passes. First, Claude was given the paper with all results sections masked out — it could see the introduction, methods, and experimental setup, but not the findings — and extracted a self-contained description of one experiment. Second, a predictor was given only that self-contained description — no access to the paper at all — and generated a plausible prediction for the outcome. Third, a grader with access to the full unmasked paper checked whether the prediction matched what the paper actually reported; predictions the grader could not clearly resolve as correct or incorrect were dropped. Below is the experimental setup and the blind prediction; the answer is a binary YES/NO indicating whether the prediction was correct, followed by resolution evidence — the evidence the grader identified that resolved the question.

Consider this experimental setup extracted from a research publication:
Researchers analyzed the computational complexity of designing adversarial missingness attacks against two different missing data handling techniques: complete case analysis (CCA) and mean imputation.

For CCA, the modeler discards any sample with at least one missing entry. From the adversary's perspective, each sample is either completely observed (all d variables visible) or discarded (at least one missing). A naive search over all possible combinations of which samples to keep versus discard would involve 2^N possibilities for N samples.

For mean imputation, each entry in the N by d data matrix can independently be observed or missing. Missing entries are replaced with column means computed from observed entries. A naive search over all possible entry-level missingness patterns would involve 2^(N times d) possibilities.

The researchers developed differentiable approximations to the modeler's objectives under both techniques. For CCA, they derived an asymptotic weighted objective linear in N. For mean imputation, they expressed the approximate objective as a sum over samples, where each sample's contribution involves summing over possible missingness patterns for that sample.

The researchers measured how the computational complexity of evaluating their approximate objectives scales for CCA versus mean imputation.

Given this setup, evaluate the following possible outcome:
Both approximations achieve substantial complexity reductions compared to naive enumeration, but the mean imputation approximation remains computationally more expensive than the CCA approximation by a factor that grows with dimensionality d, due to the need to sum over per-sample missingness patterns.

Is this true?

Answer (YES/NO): YES